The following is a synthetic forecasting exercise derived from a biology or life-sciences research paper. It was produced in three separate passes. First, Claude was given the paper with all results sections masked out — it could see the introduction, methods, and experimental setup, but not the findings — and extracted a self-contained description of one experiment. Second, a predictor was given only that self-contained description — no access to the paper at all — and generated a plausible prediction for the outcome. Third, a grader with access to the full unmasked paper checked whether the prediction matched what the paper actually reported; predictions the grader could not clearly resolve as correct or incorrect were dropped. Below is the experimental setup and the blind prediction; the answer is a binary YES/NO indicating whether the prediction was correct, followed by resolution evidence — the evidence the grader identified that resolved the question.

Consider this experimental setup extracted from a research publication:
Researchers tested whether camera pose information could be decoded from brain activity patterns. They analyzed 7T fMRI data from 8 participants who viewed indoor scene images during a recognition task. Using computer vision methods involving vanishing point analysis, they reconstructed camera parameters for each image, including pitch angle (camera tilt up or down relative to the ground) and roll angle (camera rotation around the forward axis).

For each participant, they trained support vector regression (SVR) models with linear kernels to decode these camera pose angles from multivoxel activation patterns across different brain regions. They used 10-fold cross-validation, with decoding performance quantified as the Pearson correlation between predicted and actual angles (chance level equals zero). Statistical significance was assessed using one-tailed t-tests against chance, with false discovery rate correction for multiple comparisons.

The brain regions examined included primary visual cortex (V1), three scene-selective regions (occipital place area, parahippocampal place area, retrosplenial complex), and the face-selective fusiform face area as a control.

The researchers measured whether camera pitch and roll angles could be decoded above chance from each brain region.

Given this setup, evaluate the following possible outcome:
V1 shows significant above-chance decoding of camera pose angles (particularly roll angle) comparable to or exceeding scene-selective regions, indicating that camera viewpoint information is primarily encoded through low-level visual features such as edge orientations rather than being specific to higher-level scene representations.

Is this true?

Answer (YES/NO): NO